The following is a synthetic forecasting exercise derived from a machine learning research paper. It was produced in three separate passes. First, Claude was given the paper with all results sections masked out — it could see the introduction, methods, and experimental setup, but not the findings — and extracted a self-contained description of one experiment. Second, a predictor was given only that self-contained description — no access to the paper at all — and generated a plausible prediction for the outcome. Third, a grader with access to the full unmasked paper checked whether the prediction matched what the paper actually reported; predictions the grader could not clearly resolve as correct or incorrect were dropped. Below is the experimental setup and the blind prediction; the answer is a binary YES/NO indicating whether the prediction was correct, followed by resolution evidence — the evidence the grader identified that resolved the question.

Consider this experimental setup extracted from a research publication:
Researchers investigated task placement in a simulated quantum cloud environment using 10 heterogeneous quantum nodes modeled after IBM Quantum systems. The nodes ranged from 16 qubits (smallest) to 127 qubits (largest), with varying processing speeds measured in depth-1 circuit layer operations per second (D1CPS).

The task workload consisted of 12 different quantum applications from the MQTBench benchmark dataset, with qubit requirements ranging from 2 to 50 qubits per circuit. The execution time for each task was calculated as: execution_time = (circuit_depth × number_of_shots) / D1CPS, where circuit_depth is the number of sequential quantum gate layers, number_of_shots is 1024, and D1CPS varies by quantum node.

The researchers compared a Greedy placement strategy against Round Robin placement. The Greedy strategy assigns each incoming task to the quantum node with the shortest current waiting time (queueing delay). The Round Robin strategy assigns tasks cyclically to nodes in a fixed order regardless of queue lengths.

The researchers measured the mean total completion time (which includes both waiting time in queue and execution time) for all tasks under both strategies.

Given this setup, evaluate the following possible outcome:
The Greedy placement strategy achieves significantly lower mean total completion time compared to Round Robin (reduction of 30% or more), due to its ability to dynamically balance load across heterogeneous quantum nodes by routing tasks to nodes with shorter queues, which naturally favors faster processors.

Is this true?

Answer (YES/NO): YES